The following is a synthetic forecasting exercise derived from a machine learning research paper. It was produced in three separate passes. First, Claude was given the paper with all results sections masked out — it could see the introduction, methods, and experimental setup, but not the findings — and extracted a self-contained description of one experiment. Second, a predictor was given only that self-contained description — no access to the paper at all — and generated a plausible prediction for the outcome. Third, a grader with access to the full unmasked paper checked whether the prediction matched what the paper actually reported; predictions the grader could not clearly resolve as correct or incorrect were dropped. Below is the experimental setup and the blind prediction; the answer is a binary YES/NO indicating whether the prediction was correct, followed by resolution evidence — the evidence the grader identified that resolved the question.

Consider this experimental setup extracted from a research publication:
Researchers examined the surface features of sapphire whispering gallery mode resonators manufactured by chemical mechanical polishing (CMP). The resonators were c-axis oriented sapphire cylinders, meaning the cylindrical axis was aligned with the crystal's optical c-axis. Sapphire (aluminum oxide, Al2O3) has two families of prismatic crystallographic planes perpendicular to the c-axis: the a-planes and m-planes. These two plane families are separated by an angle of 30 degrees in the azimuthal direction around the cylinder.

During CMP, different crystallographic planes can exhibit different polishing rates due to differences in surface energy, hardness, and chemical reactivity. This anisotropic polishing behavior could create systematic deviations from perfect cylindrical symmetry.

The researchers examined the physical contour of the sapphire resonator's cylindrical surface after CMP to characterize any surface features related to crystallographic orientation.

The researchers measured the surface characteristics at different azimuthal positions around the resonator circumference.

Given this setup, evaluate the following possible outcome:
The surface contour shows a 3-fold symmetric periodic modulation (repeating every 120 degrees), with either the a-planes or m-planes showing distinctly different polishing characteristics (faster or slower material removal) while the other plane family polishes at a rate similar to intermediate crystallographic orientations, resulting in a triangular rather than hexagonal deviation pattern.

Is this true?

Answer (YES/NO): NO